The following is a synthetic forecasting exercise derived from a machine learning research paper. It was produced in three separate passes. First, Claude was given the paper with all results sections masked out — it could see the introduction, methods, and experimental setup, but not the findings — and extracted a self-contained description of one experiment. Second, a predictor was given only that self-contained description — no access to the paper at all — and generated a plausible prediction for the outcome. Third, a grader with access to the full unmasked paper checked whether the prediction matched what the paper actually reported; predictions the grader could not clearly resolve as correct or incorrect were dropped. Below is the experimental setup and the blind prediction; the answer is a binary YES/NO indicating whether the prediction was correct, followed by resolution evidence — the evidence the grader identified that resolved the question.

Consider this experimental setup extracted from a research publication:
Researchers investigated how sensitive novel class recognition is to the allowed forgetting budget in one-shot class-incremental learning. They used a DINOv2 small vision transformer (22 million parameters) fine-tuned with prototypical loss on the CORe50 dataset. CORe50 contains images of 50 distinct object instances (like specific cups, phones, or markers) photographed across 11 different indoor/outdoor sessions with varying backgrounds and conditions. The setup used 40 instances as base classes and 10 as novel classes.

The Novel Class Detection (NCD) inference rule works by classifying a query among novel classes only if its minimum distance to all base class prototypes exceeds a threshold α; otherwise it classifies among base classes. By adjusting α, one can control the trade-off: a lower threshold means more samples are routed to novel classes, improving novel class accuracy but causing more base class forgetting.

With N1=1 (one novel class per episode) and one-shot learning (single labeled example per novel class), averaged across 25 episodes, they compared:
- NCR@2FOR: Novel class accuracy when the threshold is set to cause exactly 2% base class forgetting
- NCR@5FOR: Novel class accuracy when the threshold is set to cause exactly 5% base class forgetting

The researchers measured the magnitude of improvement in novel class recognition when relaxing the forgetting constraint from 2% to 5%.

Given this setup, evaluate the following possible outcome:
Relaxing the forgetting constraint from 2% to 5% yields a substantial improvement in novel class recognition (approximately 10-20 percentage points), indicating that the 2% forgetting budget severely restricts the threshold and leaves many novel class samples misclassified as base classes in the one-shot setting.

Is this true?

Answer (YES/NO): NO